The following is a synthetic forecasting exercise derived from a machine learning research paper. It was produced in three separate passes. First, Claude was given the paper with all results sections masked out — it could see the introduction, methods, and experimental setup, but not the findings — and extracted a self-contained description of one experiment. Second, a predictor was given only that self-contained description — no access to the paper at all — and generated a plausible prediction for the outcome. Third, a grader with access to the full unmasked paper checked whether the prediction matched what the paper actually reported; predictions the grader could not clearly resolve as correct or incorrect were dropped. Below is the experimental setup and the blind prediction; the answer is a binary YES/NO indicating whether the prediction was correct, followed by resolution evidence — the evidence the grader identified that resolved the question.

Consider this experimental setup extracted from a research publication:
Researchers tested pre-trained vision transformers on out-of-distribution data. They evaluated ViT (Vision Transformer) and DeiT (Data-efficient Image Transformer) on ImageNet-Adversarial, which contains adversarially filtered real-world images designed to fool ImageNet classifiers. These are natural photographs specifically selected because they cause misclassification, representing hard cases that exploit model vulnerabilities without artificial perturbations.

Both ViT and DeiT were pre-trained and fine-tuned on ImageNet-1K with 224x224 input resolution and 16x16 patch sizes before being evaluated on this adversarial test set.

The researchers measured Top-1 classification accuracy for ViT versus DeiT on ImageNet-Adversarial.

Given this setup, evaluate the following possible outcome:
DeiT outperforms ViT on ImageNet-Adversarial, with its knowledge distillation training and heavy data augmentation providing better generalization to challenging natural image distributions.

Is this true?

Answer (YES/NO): NO